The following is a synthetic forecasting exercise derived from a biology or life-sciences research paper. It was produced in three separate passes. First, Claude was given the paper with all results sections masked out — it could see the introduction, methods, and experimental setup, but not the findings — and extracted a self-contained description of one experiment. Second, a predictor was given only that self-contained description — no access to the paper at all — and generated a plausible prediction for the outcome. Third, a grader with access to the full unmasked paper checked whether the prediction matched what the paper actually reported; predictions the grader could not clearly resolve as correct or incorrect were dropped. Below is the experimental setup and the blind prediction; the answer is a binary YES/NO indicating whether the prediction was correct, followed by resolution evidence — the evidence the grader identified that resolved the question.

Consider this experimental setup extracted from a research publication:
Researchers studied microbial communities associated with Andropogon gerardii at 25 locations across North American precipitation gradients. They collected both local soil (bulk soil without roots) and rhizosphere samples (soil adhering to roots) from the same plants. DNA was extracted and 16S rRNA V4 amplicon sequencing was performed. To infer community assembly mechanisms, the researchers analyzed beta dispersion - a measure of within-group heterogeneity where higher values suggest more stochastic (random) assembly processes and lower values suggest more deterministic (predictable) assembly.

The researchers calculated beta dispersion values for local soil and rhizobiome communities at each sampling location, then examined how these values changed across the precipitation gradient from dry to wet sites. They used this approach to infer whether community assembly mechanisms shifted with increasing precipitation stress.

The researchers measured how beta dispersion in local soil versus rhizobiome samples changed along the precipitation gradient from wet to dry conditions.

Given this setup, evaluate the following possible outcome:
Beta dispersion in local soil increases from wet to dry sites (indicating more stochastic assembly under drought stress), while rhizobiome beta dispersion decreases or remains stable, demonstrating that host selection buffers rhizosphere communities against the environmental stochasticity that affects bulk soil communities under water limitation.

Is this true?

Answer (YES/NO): NO